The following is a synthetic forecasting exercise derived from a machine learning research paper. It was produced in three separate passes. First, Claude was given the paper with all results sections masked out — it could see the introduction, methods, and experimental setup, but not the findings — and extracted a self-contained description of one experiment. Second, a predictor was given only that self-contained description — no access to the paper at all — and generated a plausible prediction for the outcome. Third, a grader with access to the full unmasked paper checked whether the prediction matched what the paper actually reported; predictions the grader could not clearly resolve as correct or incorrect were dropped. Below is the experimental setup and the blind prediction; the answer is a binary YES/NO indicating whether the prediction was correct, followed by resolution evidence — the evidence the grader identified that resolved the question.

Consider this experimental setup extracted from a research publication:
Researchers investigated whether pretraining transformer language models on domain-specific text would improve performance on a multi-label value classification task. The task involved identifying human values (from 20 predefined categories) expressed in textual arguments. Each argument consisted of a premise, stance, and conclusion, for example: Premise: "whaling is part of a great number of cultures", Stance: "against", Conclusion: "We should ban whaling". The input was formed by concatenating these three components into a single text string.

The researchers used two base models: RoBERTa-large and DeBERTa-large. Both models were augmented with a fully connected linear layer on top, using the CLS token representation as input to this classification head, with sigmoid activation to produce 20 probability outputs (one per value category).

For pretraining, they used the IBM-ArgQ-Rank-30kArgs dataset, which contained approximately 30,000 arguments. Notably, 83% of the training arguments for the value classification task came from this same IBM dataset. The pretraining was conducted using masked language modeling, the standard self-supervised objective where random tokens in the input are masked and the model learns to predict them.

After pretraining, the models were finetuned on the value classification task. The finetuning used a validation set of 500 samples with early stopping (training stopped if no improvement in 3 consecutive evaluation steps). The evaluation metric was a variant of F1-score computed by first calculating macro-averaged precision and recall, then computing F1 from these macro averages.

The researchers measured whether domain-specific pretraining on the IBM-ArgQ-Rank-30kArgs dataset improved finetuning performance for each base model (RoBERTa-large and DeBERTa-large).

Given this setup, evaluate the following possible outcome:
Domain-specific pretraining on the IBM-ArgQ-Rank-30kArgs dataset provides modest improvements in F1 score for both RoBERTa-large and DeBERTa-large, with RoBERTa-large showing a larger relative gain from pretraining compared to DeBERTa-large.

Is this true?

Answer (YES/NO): NO